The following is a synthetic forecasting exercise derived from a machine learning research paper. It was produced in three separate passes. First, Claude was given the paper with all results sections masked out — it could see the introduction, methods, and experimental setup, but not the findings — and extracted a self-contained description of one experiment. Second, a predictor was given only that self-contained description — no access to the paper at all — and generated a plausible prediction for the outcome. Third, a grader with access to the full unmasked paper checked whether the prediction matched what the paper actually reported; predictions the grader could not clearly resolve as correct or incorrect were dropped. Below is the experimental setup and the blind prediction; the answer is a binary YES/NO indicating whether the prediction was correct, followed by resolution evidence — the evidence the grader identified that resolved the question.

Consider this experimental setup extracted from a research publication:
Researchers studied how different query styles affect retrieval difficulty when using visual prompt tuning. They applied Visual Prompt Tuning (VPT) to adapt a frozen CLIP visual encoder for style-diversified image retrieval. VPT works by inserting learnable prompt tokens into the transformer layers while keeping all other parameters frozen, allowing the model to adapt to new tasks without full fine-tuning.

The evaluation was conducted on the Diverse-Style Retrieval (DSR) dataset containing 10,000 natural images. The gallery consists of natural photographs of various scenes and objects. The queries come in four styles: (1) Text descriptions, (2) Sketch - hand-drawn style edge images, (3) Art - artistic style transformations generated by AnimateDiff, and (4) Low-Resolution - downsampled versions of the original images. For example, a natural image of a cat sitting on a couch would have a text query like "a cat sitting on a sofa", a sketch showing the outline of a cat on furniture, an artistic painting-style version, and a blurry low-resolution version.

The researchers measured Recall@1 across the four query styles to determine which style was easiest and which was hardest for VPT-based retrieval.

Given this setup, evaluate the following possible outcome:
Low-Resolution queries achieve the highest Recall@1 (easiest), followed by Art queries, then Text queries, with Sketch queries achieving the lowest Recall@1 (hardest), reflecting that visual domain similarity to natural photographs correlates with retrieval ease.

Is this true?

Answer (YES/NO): NO